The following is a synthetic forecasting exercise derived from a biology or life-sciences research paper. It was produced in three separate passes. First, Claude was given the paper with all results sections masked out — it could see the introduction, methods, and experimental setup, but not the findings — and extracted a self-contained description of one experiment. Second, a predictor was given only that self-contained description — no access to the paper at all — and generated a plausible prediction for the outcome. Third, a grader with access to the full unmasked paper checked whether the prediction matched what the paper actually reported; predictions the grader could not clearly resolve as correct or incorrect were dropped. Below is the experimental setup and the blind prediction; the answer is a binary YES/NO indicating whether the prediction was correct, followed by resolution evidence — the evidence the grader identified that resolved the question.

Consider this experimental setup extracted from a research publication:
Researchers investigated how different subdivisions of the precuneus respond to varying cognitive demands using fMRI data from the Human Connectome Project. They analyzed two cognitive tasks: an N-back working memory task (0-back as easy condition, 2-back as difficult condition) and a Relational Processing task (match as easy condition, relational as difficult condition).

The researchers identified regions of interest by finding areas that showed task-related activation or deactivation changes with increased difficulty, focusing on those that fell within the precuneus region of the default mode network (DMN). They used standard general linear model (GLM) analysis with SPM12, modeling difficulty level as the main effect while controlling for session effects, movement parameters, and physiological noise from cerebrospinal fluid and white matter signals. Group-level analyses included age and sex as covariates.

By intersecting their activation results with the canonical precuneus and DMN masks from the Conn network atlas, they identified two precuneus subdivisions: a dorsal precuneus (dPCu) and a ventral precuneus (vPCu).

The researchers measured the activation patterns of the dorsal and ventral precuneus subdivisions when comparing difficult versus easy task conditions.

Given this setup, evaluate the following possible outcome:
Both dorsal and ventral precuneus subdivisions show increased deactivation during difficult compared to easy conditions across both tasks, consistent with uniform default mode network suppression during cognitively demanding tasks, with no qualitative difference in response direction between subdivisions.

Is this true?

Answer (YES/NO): NO